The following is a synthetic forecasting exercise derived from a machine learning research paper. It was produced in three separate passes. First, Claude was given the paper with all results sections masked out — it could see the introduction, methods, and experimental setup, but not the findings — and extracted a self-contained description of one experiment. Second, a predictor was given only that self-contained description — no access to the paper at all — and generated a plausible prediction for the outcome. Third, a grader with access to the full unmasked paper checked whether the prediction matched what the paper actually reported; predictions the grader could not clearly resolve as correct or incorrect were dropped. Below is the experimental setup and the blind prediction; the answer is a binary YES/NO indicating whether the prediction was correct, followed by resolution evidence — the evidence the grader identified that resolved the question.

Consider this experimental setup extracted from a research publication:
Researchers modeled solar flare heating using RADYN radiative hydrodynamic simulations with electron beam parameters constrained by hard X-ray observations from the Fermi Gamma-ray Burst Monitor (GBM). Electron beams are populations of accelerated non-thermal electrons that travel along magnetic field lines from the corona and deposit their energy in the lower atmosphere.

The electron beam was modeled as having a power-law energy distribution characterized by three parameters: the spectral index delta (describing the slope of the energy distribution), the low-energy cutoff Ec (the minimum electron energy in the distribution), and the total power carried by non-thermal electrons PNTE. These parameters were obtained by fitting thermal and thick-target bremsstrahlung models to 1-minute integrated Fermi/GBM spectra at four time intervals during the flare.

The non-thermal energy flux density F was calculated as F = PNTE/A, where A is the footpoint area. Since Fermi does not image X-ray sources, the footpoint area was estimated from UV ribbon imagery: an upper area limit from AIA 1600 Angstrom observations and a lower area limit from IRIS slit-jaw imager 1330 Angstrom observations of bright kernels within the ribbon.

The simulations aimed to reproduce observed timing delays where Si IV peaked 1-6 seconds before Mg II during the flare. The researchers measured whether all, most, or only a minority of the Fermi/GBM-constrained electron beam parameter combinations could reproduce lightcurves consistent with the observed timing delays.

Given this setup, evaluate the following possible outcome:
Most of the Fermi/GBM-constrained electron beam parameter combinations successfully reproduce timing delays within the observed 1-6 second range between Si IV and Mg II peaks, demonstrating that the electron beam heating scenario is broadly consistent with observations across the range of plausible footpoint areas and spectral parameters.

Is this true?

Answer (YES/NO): NO